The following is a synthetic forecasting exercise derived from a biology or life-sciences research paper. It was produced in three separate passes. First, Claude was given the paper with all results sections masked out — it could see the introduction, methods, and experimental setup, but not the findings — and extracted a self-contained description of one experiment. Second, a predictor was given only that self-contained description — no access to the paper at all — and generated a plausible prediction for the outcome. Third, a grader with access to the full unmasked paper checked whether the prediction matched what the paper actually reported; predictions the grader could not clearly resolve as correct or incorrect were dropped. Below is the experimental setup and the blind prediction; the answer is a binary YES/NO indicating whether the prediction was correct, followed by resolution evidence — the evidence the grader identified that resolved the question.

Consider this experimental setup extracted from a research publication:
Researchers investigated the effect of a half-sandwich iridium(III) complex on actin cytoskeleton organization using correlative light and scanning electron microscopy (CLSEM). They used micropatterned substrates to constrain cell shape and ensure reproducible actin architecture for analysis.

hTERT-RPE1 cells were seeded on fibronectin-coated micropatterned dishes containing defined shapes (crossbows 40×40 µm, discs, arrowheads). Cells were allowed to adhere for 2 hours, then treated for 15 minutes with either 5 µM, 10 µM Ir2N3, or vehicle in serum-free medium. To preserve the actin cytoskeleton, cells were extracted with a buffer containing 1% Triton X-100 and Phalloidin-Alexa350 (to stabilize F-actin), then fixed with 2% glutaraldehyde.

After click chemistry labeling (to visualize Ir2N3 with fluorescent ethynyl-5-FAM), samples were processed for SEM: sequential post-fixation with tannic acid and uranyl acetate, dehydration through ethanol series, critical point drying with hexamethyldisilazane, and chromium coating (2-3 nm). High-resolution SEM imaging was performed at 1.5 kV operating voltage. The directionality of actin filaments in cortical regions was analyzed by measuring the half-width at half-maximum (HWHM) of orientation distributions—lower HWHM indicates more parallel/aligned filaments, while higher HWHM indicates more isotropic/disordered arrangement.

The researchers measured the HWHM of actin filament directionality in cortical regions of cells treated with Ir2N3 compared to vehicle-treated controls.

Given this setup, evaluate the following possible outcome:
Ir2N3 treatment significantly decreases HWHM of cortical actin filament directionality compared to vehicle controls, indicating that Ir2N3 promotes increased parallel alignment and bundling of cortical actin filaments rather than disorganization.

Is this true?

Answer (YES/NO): NO